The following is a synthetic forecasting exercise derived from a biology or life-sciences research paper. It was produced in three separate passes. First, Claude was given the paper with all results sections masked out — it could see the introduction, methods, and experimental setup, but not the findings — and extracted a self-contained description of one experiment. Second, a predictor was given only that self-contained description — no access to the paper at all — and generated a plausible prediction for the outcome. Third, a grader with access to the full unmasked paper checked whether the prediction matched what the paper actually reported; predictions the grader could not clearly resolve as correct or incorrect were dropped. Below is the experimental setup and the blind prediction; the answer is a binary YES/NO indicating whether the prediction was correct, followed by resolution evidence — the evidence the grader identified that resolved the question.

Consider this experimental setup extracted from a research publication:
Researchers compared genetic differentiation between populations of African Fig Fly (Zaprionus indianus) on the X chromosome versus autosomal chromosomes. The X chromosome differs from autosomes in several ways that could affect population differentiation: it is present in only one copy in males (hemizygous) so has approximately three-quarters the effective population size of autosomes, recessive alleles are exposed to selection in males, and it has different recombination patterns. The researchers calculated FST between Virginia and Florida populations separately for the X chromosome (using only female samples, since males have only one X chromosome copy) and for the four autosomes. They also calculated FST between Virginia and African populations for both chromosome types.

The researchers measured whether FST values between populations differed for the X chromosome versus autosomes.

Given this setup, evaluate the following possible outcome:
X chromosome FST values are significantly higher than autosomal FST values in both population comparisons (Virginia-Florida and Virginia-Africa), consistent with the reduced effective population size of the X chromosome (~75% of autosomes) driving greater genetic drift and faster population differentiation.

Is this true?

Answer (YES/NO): NO